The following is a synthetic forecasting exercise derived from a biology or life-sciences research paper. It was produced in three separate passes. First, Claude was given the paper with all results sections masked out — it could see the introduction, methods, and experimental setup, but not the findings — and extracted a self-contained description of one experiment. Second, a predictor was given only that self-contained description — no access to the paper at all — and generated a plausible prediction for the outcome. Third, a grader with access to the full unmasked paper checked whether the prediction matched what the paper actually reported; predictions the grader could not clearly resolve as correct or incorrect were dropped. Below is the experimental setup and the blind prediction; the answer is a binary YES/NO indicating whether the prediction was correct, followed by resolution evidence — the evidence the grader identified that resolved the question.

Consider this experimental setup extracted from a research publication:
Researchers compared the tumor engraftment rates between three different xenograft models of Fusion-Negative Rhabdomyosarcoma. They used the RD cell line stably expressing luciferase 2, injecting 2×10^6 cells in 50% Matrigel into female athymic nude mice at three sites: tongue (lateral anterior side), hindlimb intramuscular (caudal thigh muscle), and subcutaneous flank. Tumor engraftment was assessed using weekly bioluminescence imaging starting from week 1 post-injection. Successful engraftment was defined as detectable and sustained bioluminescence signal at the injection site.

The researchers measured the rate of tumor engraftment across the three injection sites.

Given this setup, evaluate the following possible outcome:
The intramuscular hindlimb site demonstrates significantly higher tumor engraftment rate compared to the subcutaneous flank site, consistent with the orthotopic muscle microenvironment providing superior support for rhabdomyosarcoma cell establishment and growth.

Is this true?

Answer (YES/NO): NO